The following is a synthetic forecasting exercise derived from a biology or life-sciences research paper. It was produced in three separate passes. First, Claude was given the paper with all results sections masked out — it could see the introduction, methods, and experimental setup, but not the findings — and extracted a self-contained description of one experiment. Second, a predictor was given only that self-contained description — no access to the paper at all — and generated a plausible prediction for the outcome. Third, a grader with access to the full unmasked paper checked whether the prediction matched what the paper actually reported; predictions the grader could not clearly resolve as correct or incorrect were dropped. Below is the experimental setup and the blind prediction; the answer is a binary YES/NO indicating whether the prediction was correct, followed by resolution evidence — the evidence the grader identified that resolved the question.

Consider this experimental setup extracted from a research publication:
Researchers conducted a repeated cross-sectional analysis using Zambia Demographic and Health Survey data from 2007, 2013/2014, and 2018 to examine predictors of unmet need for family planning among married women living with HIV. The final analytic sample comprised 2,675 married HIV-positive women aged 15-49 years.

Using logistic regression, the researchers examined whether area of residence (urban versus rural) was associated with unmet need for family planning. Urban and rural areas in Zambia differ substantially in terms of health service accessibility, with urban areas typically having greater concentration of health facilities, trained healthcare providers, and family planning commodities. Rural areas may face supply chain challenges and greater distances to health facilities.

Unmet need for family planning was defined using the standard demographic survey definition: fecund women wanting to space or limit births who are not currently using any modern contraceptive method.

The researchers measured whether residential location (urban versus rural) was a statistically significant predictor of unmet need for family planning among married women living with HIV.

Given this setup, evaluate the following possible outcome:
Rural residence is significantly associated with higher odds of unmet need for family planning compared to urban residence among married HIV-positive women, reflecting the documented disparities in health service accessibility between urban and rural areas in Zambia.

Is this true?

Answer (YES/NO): YES